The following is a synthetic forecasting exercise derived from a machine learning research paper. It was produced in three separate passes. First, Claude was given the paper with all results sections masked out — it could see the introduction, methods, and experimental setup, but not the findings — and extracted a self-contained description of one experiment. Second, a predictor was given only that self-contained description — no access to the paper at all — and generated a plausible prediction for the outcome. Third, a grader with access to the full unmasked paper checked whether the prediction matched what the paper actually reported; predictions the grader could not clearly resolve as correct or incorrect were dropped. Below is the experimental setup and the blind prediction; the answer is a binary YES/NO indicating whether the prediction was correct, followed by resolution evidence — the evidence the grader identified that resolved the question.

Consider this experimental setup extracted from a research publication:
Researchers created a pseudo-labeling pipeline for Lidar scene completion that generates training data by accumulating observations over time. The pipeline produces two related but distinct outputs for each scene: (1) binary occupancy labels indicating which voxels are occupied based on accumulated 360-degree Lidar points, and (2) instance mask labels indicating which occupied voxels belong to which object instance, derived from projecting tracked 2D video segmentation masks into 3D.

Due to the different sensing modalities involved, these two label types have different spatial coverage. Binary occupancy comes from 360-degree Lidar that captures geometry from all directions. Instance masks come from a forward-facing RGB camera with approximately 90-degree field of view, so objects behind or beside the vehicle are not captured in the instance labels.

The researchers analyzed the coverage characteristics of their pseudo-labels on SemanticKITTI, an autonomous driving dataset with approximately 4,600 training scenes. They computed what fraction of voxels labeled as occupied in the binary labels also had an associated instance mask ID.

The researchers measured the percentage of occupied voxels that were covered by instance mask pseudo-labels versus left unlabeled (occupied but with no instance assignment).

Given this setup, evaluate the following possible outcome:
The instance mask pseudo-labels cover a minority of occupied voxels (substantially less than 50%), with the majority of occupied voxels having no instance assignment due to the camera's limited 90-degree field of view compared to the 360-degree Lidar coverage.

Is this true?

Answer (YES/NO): YES